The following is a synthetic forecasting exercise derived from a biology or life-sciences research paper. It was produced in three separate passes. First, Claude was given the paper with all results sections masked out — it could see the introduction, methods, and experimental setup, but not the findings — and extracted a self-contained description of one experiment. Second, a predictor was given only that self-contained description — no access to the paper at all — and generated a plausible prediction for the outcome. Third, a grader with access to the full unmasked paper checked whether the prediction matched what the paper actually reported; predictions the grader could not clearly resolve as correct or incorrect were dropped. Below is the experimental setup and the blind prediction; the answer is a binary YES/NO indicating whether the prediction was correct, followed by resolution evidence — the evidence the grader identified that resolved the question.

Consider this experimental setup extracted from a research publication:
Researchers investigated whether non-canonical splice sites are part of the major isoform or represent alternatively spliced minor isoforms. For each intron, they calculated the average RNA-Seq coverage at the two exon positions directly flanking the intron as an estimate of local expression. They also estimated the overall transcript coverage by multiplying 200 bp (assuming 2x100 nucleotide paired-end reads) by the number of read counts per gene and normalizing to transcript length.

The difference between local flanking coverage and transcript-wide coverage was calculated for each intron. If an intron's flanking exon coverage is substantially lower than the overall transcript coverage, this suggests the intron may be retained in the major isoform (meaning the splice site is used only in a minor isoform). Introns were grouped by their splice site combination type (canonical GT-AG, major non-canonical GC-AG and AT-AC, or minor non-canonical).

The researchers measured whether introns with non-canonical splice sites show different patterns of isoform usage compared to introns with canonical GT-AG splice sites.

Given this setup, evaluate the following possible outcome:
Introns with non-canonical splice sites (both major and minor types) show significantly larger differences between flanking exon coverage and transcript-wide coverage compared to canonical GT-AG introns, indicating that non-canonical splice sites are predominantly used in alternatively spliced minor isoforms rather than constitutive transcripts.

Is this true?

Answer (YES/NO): NO